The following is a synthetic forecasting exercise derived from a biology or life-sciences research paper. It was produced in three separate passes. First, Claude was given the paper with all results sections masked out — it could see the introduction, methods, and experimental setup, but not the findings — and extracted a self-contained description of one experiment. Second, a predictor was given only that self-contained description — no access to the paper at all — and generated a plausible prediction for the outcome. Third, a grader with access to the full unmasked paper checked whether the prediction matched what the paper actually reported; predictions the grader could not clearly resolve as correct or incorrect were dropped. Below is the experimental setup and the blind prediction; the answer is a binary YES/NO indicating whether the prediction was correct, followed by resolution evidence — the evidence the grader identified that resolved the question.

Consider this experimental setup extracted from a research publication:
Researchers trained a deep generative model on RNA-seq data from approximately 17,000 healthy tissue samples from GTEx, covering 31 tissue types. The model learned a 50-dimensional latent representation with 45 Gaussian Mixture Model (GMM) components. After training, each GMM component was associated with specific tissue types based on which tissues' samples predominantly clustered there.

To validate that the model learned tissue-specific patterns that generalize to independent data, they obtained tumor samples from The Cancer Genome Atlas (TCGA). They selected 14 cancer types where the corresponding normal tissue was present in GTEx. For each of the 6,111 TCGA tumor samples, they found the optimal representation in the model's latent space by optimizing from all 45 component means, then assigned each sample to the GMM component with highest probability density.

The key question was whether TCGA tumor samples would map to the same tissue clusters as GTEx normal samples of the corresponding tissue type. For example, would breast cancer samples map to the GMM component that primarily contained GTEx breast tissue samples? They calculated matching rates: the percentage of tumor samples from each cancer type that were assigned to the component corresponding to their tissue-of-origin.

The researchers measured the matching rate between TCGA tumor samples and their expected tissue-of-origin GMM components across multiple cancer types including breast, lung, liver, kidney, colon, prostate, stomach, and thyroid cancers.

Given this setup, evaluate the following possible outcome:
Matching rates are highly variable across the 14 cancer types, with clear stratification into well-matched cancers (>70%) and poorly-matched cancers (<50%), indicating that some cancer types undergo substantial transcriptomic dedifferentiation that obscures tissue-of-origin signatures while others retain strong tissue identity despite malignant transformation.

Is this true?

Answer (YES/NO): NO